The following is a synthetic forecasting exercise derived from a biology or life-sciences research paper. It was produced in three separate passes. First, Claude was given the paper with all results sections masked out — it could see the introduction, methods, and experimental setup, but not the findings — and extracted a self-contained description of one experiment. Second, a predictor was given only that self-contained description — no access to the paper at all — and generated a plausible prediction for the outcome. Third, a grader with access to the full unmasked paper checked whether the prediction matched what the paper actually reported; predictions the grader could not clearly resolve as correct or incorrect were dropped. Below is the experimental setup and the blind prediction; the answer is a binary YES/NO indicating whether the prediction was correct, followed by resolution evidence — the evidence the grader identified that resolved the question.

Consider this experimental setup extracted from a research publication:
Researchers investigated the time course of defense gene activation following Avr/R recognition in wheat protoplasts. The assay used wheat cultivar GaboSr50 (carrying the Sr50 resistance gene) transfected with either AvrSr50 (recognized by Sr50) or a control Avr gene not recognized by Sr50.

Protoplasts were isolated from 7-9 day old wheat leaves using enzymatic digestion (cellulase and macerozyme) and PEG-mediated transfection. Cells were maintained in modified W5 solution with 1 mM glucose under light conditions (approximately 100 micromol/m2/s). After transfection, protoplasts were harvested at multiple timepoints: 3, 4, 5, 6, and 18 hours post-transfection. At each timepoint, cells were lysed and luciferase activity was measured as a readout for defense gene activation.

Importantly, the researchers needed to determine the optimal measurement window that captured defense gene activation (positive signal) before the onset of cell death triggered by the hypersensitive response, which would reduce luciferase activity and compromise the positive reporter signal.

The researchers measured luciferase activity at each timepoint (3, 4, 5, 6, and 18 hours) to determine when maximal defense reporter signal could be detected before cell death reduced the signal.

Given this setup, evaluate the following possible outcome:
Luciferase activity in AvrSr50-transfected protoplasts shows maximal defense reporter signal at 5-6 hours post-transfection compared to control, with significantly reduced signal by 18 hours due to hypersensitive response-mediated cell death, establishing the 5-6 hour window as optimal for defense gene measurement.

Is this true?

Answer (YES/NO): NO